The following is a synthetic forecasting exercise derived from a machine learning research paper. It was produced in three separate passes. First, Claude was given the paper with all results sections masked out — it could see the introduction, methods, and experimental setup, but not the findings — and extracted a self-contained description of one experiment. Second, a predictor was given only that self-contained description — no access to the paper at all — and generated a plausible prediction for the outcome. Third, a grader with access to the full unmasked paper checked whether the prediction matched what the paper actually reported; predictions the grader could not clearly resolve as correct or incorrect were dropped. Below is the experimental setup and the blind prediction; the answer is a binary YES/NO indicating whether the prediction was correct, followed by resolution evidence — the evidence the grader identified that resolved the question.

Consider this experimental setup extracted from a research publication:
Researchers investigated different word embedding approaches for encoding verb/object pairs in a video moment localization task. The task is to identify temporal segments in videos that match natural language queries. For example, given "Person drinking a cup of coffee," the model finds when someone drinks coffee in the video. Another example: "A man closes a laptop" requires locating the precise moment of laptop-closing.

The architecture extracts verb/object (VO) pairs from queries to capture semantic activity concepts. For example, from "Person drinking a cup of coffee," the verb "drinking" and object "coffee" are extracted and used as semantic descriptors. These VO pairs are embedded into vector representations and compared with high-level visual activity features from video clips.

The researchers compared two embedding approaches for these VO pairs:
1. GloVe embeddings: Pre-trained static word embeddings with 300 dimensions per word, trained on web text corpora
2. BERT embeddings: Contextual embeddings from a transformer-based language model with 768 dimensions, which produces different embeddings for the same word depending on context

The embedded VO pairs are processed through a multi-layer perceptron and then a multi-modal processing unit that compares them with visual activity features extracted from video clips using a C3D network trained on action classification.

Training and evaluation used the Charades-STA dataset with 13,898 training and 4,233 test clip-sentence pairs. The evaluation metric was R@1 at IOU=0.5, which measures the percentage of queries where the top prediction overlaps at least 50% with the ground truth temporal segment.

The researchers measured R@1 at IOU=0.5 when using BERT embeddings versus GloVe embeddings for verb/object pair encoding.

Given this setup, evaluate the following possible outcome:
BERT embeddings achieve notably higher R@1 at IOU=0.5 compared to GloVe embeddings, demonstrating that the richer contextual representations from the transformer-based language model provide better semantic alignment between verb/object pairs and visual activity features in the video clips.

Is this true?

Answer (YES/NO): NO